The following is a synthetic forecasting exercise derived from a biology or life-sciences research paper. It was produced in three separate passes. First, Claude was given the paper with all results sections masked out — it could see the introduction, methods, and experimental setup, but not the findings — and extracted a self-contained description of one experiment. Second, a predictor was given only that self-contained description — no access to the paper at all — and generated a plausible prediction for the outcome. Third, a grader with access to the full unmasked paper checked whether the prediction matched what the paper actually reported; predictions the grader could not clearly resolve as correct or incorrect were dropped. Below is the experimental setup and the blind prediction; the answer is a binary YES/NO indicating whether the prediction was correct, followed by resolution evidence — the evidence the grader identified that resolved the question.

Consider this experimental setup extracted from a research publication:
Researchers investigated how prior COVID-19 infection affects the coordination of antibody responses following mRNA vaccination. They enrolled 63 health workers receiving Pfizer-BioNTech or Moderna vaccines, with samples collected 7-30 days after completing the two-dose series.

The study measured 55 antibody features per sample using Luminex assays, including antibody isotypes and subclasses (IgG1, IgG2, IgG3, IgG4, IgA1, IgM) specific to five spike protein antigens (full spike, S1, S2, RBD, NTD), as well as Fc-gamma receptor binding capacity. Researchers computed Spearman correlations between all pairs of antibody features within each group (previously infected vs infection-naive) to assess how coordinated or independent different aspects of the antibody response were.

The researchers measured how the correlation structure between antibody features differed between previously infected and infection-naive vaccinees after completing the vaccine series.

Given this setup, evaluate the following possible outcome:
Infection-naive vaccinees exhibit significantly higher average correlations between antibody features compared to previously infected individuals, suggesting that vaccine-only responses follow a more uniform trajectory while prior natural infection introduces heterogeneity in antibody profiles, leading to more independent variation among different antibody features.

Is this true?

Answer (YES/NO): NO